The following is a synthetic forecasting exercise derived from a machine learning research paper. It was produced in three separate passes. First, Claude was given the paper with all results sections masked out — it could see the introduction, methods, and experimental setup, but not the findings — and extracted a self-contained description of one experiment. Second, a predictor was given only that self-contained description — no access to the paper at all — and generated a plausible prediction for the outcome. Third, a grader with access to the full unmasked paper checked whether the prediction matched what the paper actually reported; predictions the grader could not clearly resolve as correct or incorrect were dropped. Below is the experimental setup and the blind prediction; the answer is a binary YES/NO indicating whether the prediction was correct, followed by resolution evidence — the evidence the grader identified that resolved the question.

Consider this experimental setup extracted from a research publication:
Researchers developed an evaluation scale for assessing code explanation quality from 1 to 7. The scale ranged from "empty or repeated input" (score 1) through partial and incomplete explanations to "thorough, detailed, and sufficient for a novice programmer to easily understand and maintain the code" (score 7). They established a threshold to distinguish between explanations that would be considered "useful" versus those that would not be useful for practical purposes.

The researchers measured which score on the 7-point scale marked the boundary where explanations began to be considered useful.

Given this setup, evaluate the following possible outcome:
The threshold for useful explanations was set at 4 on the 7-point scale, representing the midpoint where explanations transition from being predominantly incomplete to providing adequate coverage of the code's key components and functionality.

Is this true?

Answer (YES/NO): YES